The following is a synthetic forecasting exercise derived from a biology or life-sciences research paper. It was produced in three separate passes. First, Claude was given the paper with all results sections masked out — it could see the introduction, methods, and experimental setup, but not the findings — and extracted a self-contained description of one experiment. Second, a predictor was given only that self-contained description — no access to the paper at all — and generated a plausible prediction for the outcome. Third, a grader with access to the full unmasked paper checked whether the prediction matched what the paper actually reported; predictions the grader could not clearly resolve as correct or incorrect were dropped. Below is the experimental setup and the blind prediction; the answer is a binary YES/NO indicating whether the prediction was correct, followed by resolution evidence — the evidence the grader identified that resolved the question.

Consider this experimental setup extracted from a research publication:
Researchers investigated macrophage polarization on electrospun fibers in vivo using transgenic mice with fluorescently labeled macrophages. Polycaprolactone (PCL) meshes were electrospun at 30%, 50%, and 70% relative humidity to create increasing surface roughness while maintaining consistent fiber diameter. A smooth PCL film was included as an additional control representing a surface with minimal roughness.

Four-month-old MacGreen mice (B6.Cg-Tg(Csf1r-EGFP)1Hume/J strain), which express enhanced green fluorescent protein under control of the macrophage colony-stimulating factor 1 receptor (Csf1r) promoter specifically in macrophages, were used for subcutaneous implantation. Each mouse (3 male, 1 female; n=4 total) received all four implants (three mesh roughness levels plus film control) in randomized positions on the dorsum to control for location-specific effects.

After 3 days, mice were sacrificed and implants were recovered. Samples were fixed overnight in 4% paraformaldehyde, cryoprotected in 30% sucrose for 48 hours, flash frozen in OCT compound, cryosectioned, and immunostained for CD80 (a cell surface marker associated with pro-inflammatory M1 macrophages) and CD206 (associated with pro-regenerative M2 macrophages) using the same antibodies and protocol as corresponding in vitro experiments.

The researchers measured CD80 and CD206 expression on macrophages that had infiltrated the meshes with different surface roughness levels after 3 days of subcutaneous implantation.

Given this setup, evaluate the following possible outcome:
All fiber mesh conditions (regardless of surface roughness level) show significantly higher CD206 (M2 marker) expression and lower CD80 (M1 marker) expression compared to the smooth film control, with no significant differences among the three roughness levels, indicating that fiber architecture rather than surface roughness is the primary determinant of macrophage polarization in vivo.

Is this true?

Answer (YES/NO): NO